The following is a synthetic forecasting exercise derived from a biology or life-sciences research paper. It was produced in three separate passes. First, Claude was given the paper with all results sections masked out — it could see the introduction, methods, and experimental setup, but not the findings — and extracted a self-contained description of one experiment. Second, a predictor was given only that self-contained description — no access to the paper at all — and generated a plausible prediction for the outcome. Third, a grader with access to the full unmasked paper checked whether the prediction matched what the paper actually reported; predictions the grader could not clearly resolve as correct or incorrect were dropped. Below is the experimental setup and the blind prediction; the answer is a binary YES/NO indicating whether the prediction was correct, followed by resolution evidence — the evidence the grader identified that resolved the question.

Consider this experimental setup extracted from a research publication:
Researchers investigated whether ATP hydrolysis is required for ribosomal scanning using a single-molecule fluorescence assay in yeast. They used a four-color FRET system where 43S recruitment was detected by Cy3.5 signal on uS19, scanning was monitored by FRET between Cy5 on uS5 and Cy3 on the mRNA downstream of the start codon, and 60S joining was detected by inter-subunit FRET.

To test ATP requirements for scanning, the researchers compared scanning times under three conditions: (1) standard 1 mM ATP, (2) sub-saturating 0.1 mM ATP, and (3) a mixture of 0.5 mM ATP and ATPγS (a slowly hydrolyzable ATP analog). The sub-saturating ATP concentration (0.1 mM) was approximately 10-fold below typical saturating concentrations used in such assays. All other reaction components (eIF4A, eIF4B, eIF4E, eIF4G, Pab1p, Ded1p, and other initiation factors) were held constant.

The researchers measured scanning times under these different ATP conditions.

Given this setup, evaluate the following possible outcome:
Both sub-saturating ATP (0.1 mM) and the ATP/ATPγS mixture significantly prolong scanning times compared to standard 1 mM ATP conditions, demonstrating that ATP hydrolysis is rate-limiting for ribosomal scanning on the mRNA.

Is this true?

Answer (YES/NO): NO